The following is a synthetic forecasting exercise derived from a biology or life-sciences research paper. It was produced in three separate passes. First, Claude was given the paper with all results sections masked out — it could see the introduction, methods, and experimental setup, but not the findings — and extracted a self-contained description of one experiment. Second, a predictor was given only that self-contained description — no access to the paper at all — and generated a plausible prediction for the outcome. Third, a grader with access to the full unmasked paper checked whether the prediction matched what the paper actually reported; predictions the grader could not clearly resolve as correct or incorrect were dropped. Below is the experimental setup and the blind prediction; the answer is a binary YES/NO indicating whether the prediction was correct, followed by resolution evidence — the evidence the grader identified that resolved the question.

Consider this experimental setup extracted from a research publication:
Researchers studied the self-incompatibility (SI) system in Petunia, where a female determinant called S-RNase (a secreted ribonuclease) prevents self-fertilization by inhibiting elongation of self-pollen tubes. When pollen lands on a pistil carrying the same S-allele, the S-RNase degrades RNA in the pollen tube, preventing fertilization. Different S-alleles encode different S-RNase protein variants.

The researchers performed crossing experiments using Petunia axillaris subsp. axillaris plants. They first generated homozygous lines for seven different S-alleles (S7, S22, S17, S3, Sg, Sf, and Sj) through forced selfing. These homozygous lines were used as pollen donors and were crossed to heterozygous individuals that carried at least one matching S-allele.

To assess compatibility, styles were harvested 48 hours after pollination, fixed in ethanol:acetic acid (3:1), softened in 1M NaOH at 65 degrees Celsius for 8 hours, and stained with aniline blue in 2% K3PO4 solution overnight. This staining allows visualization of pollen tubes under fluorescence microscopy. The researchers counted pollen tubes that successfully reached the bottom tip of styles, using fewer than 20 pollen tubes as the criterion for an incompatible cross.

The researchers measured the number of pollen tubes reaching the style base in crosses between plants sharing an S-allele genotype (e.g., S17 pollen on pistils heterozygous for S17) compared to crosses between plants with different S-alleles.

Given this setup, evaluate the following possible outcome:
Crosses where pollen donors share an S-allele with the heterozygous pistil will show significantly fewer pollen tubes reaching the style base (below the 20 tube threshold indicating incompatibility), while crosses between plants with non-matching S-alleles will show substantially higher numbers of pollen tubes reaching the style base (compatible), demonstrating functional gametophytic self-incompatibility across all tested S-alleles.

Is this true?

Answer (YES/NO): YES